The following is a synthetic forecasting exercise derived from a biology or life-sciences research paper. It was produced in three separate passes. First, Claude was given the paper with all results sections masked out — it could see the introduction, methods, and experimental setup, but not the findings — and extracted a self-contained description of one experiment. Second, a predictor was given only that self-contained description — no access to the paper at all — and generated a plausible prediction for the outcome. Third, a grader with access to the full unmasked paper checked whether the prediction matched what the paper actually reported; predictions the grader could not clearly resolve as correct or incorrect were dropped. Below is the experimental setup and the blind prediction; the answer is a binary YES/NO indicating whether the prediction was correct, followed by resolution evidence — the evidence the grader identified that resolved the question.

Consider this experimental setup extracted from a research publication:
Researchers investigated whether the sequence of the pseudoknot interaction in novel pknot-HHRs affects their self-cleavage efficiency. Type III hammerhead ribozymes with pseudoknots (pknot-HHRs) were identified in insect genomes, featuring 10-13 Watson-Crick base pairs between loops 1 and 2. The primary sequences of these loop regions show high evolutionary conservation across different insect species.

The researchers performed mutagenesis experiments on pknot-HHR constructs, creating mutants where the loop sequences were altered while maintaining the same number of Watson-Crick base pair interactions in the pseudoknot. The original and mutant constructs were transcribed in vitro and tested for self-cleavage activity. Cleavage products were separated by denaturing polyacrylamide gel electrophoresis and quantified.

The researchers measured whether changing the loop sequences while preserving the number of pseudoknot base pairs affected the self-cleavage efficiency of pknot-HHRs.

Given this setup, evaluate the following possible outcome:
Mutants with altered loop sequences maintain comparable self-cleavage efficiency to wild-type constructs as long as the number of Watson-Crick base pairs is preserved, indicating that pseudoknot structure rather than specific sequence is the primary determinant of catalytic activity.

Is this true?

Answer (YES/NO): YES